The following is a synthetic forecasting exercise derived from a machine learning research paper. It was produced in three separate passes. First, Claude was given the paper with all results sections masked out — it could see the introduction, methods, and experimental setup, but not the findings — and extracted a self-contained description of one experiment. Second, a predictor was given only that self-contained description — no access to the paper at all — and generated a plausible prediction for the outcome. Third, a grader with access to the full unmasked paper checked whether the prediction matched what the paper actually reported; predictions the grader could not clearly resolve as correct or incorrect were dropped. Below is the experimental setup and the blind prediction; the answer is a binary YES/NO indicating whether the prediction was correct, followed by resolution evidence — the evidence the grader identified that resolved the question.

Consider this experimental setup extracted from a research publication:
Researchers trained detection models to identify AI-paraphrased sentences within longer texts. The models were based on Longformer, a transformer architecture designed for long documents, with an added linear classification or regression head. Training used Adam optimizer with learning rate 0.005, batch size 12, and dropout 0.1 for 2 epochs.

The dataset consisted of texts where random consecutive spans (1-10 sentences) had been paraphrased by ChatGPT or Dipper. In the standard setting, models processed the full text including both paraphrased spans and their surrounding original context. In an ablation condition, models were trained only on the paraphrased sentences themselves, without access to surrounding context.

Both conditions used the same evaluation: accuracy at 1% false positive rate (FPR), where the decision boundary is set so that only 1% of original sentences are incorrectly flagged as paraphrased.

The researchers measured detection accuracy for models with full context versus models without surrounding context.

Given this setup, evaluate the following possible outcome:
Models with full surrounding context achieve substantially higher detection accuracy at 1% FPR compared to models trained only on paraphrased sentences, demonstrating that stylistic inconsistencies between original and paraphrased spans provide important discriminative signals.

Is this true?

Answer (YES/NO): YES